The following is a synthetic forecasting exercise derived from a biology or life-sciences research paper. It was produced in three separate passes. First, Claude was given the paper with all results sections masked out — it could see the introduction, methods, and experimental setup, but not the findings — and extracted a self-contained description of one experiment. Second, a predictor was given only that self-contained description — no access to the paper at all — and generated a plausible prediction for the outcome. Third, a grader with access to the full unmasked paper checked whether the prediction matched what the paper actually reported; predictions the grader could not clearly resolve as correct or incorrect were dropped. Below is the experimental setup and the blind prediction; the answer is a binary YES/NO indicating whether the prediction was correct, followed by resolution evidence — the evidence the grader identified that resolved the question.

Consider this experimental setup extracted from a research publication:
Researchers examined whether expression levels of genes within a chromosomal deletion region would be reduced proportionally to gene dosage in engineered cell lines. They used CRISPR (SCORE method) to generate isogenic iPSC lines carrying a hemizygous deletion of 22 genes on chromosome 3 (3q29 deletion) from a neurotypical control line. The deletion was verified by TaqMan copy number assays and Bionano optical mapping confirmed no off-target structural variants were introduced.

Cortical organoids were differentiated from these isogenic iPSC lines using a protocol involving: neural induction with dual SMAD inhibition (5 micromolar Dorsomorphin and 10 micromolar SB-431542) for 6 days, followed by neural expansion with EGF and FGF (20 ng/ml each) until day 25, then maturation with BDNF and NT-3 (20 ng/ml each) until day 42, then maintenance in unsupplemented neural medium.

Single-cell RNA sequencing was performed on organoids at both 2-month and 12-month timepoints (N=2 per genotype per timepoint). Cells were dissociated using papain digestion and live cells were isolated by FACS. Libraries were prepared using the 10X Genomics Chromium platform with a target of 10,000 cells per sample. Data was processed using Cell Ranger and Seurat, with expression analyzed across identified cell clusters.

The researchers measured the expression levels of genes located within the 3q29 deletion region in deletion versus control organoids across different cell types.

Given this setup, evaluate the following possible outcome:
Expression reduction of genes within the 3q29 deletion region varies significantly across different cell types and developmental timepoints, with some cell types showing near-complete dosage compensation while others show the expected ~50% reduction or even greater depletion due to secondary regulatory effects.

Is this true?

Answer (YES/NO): NO